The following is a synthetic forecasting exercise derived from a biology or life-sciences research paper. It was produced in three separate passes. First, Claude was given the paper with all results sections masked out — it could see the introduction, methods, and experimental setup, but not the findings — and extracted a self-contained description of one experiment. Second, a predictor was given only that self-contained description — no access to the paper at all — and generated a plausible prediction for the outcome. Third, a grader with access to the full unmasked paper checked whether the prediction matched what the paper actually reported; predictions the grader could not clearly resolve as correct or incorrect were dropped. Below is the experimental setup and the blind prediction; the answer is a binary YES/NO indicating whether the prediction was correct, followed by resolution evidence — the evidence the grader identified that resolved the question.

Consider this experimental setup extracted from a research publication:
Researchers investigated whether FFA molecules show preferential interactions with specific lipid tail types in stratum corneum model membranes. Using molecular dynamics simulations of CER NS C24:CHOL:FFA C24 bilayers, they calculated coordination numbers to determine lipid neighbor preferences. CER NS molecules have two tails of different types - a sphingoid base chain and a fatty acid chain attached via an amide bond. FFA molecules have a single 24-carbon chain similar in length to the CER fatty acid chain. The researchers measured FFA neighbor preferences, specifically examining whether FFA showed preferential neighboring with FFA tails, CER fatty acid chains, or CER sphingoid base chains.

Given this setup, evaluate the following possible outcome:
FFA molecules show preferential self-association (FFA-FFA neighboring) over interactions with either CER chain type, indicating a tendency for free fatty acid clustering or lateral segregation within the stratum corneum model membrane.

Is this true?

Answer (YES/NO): NO